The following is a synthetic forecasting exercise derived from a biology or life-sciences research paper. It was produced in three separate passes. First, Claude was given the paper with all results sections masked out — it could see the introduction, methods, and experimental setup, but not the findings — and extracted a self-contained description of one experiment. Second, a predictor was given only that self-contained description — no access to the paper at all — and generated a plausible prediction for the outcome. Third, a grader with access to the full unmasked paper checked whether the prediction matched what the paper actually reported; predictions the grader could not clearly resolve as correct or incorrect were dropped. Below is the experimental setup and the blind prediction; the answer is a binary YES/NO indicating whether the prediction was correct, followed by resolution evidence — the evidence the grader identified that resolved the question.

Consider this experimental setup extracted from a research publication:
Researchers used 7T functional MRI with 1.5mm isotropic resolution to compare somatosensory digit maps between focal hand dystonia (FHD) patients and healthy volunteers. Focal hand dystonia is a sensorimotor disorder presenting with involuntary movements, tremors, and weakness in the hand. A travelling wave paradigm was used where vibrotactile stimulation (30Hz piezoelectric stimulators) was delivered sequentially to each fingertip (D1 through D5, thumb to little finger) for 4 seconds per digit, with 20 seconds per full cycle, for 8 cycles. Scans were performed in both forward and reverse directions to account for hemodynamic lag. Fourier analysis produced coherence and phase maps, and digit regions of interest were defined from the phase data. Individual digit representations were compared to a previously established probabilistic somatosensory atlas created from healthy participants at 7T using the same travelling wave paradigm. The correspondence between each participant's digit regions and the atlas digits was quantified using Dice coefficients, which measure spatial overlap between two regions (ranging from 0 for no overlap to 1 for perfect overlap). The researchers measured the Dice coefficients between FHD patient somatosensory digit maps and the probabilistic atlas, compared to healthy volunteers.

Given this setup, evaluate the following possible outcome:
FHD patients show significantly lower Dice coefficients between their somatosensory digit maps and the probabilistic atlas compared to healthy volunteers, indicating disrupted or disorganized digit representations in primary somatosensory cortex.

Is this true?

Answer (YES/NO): NO